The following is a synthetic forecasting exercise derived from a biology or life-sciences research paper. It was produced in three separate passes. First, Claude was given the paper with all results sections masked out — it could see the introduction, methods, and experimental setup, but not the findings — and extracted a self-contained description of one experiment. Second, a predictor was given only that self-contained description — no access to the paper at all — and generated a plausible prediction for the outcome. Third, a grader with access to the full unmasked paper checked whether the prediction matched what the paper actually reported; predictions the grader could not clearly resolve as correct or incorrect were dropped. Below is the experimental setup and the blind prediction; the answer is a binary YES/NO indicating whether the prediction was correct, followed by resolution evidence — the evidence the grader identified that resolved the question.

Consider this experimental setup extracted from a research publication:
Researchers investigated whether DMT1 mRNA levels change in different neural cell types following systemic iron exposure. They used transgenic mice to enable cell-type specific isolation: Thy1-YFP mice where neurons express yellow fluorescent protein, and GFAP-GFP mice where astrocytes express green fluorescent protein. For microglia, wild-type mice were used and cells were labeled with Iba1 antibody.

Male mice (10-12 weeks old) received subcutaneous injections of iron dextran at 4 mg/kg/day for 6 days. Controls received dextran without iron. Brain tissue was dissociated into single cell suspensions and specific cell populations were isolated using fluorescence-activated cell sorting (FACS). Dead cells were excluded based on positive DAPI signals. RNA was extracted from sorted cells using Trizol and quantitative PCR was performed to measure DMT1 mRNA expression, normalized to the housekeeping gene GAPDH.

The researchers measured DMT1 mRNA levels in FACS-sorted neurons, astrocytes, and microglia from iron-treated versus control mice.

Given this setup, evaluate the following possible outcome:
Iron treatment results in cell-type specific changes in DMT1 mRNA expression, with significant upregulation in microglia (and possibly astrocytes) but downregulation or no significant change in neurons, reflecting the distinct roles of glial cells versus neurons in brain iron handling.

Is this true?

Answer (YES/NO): YES